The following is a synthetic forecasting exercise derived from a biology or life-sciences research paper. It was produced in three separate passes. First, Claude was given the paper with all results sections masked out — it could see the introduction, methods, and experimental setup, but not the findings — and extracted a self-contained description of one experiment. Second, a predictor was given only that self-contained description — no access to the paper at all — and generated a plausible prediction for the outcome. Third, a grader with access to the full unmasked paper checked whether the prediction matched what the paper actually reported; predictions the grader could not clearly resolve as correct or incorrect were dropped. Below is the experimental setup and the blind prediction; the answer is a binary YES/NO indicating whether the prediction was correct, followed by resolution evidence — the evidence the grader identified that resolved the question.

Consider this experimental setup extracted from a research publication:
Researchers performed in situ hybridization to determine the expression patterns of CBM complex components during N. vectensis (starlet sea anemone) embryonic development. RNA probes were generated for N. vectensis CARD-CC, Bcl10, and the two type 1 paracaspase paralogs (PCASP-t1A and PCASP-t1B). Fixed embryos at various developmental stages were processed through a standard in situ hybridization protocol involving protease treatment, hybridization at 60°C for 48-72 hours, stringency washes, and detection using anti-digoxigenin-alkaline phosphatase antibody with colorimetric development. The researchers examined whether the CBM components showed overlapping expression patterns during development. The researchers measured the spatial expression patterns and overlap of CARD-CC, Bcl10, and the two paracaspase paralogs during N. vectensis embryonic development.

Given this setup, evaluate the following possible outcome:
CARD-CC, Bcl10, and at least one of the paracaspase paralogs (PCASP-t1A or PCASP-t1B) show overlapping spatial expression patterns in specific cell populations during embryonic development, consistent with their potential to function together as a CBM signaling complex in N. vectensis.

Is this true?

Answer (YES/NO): YES